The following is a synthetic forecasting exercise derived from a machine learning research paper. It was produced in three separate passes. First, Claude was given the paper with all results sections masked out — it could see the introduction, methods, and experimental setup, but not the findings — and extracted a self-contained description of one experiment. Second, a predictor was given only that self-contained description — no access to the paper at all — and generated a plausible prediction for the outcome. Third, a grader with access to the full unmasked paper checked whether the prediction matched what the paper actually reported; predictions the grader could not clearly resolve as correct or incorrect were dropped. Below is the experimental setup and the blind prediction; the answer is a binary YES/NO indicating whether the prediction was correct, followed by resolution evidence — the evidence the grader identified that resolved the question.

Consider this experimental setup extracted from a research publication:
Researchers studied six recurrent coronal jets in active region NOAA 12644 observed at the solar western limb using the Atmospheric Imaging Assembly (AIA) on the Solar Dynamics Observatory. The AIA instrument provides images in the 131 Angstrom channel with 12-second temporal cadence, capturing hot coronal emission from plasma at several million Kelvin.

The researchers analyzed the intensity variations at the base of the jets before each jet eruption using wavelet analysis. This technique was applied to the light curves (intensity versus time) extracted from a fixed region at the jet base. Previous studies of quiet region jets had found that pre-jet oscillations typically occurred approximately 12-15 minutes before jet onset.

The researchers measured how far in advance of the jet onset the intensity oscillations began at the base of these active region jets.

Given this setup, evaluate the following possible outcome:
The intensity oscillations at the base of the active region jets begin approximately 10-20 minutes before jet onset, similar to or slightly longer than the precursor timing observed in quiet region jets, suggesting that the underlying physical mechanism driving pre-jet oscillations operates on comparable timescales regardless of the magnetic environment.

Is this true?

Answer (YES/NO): NO